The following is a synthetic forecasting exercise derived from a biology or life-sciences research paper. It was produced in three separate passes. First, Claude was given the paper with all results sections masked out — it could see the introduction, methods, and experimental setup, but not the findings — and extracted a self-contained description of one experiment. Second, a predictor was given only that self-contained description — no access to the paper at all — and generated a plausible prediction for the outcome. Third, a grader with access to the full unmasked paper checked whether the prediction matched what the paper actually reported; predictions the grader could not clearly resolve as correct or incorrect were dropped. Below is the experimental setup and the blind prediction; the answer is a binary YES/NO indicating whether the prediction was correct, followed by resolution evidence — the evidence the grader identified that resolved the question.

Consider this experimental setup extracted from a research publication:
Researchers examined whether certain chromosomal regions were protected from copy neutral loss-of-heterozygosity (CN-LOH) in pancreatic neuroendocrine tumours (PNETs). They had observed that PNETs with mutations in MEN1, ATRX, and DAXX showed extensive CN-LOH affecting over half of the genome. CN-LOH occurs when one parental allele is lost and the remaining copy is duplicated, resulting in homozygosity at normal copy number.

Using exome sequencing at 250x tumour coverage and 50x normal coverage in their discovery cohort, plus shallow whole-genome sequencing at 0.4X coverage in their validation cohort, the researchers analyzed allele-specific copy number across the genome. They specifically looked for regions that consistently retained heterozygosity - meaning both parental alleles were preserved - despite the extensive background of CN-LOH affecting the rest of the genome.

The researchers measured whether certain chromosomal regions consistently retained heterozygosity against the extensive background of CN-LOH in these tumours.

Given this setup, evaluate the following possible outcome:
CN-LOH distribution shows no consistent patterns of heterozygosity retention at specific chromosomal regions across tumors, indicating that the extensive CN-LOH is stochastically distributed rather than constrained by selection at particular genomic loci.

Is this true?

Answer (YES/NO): NO